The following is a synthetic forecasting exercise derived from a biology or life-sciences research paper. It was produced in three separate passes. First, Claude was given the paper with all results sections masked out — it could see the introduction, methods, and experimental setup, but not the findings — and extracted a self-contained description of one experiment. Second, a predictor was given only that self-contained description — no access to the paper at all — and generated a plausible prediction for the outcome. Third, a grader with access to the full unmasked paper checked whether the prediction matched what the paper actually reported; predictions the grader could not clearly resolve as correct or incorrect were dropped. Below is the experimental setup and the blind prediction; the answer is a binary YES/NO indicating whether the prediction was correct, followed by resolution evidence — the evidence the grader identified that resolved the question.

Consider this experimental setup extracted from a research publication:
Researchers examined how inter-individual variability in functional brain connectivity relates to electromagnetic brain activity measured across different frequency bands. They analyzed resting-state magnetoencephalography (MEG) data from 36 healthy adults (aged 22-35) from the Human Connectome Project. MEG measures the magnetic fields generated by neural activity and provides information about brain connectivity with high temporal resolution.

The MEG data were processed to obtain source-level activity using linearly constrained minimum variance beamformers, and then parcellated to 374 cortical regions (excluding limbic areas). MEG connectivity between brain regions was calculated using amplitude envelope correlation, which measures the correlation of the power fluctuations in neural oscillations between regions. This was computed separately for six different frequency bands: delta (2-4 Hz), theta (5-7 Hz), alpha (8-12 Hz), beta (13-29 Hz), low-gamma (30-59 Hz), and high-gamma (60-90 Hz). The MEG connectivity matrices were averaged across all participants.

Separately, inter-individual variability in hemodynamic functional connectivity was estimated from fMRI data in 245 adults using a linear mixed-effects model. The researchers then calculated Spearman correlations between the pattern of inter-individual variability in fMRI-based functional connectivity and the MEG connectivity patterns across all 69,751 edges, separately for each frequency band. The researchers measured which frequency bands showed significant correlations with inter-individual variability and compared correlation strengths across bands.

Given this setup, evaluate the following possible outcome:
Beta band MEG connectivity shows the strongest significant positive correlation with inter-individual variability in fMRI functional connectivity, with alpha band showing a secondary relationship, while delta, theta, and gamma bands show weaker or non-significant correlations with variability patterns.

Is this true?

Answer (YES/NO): NO